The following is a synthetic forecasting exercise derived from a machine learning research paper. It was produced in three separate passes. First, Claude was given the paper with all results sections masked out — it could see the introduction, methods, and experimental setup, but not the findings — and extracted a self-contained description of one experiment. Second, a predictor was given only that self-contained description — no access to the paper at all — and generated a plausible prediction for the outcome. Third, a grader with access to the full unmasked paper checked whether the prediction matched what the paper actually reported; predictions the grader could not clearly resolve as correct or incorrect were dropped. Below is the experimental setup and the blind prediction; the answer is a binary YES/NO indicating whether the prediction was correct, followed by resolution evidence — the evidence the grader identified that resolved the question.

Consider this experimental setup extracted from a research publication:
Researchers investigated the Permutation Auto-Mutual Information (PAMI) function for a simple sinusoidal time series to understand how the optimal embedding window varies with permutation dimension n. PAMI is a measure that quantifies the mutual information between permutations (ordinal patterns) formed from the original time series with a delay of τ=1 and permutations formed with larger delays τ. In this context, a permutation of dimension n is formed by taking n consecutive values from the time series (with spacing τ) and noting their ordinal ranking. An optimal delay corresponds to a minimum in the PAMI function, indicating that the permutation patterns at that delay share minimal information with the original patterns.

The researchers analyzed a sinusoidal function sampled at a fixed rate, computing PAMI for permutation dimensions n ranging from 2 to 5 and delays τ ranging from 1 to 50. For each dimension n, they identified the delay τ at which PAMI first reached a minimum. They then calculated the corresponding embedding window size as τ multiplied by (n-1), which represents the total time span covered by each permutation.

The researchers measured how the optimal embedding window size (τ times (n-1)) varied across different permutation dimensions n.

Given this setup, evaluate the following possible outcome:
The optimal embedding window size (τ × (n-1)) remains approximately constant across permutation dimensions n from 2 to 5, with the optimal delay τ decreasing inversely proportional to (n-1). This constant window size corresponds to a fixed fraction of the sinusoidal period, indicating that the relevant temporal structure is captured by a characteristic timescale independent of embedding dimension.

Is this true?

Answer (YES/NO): YES